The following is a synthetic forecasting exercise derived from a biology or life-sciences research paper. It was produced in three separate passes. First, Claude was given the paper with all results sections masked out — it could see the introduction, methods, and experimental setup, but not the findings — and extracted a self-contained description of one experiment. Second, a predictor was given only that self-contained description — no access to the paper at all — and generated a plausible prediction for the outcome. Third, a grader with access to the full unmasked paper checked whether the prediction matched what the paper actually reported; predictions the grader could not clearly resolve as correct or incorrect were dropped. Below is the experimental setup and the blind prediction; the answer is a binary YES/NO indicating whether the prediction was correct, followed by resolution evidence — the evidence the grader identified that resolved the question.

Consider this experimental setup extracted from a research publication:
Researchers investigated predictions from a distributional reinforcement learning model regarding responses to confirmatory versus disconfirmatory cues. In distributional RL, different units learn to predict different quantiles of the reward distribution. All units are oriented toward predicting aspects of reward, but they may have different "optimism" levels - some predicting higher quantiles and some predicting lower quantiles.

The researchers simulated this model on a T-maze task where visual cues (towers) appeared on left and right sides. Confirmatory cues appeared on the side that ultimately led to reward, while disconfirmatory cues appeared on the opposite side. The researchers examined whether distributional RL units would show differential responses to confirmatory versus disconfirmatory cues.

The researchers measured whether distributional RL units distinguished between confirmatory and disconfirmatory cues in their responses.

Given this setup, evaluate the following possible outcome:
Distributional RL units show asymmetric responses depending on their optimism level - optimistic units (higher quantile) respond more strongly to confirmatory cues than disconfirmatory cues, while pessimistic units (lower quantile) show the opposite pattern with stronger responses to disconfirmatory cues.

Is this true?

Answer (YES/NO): NO